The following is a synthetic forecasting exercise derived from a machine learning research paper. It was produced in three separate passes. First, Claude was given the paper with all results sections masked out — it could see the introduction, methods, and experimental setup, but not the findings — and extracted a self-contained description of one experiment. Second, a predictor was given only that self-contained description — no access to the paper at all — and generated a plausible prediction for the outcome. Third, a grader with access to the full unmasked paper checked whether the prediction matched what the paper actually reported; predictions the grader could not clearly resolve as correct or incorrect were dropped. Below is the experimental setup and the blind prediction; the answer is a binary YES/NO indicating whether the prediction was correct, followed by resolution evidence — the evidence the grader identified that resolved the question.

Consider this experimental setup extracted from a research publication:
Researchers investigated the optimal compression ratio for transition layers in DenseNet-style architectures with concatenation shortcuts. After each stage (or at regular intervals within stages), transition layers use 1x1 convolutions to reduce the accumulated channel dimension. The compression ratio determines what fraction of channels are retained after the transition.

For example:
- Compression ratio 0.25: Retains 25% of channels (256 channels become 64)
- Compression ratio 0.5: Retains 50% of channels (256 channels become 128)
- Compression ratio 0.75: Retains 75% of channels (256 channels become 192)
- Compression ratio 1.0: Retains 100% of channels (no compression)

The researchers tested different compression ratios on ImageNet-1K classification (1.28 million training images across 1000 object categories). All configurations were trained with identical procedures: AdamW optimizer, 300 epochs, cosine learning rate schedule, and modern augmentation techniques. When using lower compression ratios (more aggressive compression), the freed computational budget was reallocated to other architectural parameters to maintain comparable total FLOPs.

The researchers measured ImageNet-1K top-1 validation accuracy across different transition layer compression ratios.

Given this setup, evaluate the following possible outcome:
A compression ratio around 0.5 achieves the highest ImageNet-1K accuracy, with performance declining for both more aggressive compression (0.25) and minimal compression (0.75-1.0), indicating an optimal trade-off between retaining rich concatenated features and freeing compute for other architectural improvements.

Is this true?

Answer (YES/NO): YES